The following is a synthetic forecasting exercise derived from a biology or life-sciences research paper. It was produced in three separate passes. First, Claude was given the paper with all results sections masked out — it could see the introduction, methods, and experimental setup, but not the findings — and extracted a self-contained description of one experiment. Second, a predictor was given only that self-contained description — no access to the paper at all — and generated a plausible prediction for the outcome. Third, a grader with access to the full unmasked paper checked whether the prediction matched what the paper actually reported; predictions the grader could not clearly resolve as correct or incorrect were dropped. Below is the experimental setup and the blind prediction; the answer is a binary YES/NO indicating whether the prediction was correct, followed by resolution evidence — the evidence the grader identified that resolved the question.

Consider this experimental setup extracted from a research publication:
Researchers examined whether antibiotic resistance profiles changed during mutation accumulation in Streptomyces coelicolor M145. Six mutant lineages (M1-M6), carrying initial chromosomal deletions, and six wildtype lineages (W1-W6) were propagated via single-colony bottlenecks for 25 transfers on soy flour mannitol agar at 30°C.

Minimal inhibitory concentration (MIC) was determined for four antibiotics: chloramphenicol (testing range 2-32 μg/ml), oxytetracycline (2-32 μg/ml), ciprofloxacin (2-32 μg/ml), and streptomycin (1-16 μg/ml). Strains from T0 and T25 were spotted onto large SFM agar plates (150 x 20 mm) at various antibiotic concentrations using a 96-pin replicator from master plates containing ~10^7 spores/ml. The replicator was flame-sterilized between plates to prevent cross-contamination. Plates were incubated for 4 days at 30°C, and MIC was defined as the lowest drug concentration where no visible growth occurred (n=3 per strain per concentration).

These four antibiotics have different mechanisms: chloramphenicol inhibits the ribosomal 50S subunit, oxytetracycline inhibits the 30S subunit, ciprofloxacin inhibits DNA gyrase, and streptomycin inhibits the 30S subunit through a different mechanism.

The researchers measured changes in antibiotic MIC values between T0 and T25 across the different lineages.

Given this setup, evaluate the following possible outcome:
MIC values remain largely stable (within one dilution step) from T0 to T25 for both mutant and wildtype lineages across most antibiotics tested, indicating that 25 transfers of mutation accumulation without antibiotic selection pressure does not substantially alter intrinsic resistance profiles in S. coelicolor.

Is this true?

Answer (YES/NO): NO